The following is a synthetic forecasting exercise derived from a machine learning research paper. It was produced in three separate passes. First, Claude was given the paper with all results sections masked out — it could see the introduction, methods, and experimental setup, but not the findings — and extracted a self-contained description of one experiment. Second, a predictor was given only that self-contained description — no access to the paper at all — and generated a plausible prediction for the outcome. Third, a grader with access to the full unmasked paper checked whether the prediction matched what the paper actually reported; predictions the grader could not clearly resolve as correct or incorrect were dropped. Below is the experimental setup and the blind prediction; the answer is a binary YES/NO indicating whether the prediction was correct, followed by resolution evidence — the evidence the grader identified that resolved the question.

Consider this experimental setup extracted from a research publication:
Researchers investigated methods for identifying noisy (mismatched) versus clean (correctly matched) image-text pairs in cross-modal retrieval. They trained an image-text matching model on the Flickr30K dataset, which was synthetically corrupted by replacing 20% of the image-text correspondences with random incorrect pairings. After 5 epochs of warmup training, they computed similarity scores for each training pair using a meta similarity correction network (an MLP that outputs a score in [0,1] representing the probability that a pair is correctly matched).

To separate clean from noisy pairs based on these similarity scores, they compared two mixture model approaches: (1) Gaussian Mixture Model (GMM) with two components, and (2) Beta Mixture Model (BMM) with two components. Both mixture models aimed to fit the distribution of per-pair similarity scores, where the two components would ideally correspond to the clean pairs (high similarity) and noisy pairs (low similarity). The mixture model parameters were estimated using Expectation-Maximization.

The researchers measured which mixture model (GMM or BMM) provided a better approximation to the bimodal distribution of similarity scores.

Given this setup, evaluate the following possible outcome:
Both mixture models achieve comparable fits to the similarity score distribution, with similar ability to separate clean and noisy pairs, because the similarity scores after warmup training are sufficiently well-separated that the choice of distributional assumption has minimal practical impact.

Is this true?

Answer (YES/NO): NO